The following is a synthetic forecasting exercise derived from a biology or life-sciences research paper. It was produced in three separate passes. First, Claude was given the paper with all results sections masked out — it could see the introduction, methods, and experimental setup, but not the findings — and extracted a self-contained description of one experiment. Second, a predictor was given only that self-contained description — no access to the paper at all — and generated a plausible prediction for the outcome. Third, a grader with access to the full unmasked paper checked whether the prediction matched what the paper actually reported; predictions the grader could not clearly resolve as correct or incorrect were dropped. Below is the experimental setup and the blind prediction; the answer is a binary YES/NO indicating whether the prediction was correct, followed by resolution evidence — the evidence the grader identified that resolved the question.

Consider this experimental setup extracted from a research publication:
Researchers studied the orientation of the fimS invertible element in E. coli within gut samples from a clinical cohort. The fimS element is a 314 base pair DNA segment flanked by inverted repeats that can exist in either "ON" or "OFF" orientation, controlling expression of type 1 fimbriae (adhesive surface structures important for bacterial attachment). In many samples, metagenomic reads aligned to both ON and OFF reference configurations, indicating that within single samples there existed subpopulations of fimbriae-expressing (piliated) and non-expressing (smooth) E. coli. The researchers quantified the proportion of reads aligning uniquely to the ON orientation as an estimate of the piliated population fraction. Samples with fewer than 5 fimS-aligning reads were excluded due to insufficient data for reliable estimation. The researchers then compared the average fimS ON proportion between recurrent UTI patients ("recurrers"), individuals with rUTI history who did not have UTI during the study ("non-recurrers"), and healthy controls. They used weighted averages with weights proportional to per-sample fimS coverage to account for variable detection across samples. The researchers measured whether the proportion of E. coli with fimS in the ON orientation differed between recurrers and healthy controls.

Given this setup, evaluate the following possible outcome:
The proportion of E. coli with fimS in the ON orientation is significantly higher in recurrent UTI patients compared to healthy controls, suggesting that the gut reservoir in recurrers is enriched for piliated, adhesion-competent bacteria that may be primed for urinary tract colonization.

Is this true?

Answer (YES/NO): NO